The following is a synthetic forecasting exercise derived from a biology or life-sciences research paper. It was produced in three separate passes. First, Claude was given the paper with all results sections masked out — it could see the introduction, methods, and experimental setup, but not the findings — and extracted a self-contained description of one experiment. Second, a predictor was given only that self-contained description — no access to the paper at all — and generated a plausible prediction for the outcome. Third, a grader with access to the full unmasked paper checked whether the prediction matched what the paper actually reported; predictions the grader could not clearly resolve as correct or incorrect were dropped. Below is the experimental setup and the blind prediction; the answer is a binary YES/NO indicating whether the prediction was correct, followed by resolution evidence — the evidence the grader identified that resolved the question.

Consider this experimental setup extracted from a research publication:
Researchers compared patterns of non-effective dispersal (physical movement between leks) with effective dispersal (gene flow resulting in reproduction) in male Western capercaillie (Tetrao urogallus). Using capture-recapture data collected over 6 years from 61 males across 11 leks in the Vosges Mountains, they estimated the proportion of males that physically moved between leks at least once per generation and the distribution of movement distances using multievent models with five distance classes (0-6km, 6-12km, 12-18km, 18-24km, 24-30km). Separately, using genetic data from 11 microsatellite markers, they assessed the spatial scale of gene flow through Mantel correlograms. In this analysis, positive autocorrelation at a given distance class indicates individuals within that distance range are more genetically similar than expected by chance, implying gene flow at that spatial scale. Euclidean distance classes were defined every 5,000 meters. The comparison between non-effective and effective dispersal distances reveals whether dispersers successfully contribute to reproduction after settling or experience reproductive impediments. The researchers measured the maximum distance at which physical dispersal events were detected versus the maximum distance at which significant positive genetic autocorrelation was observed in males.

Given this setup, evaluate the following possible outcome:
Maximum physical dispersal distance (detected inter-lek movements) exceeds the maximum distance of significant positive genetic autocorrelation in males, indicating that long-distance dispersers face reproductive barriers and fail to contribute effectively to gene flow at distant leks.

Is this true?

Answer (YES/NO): YES